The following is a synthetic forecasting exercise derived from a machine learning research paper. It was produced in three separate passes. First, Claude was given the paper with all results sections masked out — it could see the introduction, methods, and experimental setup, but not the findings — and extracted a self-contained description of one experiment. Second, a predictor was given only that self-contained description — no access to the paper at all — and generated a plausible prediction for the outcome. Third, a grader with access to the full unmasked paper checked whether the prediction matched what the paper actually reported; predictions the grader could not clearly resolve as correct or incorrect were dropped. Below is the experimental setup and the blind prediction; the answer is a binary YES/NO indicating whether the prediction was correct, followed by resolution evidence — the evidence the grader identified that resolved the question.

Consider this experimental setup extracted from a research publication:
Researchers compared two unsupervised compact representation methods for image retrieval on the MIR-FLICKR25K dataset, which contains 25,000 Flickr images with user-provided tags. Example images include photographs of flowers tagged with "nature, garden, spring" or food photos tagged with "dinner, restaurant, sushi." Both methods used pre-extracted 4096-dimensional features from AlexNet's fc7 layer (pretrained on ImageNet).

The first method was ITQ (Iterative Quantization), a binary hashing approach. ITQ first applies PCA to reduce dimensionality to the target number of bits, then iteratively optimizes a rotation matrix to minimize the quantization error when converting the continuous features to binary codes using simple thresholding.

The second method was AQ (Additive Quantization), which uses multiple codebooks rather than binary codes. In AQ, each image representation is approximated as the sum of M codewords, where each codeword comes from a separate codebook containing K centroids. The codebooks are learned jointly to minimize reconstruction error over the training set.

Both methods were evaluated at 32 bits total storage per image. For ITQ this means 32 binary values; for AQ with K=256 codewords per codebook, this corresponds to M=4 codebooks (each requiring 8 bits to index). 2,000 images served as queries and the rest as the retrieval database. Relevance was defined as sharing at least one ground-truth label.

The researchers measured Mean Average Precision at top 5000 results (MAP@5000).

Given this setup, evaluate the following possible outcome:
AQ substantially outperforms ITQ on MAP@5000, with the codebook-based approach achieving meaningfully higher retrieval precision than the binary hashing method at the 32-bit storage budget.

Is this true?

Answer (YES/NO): NO